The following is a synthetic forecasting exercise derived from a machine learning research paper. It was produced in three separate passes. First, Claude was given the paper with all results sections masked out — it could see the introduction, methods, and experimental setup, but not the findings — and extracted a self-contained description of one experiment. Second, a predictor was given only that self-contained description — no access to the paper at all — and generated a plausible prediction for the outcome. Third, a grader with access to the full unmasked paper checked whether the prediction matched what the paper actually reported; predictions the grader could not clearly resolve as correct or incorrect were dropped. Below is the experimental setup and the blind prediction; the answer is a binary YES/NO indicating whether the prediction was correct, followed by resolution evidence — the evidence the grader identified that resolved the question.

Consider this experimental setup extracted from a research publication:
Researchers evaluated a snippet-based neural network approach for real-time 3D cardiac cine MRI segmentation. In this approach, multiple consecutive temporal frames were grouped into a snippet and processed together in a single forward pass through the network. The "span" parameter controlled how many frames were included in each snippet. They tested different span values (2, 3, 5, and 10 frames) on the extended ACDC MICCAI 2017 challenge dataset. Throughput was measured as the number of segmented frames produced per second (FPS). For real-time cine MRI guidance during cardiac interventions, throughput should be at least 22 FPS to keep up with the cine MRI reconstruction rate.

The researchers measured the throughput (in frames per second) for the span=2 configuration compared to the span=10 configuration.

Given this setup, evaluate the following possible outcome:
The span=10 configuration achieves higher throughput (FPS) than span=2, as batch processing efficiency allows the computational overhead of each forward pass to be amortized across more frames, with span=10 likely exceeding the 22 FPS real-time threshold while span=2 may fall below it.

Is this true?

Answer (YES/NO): YES